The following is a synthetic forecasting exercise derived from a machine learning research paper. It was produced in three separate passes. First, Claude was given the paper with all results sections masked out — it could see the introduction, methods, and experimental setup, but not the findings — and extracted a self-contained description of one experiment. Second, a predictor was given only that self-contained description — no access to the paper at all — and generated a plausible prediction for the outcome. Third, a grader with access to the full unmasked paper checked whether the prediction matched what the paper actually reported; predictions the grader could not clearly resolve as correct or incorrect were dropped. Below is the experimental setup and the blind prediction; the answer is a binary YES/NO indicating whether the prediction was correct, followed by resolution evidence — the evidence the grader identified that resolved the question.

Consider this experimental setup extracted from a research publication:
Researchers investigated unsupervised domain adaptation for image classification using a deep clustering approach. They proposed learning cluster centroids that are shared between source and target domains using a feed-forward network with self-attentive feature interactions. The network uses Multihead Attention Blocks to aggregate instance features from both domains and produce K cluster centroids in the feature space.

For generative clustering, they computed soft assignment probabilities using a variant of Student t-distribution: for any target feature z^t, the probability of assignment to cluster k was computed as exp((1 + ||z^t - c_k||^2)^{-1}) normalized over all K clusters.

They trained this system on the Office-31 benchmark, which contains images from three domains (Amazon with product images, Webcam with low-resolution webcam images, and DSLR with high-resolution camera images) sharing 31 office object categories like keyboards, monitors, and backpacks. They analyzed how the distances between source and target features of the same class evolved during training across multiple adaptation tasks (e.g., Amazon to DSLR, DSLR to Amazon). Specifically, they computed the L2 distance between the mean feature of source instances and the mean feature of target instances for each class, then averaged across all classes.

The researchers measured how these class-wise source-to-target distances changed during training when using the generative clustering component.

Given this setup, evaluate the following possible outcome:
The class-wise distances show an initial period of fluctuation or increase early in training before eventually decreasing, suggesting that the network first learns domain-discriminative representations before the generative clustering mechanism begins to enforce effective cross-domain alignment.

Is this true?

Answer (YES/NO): NO